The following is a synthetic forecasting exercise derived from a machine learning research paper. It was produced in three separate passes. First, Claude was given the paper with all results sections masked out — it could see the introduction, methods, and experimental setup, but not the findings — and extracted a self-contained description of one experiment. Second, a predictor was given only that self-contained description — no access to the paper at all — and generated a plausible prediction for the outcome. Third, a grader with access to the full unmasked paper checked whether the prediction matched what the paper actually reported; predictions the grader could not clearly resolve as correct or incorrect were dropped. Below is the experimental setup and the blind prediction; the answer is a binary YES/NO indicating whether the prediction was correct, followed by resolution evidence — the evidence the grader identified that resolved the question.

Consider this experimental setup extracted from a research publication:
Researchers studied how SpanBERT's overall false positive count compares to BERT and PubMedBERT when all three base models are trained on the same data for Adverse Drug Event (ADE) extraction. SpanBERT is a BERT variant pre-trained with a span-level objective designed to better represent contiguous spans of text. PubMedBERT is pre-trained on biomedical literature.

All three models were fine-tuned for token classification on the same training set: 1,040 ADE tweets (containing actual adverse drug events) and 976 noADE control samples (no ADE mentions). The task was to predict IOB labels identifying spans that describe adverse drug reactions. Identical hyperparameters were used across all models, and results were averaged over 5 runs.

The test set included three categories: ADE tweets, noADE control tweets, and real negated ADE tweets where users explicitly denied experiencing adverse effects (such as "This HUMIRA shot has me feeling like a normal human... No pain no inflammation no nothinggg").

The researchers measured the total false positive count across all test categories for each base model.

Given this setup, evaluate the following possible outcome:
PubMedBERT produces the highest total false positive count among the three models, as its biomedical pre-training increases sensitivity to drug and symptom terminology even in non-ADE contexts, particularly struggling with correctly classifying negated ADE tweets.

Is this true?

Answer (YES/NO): NO